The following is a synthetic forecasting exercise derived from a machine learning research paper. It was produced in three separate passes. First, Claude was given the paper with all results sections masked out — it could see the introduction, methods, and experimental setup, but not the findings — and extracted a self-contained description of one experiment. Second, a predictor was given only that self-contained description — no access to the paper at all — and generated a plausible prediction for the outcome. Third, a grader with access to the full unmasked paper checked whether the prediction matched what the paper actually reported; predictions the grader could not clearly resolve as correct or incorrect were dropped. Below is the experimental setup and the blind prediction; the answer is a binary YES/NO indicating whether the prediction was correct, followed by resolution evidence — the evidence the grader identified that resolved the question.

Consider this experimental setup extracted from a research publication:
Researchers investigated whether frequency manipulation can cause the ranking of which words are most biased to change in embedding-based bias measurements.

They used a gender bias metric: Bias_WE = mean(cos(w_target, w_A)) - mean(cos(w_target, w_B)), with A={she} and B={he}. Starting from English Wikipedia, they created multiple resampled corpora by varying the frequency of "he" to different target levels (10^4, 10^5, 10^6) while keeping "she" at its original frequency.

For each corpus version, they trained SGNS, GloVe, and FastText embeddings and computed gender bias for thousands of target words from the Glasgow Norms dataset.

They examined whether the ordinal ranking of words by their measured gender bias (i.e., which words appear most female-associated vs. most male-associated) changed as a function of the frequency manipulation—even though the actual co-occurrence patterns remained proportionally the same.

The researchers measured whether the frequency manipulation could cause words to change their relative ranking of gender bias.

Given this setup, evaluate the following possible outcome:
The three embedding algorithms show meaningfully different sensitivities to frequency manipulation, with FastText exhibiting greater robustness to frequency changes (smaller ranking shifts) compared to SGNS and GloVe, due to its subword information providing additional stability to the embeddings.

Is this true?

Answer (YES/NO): NO